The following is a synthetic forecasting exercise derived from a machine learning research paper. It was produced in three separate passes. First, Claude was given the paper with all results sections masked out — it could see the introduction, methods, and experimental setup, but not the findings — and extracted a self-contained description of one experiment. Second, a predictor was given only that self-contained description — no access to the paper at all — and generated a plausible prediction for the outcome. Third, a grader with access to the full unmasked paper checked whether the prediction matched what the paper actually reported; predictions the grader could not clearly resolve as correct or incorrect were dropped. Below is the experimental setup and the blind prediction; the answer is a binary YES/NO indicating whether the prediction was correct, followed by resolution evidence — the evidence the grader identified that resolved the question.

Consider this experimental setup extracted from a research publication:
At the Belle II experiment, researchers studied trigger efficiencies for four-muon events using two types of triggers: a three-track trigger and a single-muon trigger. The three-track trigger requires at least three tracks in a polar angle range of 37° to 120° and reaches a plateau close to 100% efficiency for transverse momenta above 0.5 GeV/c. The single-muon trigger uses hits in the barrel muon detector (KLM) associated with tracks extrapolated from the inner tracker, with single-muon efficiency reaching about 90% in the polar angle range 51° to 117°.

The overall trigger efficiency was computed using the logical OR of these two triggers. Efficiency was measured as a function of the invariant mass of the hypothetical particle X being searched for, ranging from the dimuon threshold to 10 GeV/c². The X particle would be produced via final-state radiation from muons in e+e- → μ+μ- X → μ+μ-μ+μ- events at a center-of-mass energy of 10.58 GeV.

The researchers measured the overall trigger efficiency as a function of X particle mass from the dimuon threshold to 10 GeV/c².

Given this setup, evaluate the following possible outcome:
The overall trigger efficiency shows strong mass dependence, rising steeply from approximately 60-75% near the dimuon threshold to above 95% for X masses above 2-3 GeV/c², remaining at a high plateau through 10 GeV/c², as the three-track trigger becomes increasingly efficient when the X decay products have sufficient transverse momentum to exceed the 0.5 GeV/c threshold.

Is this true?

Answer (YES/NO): NO